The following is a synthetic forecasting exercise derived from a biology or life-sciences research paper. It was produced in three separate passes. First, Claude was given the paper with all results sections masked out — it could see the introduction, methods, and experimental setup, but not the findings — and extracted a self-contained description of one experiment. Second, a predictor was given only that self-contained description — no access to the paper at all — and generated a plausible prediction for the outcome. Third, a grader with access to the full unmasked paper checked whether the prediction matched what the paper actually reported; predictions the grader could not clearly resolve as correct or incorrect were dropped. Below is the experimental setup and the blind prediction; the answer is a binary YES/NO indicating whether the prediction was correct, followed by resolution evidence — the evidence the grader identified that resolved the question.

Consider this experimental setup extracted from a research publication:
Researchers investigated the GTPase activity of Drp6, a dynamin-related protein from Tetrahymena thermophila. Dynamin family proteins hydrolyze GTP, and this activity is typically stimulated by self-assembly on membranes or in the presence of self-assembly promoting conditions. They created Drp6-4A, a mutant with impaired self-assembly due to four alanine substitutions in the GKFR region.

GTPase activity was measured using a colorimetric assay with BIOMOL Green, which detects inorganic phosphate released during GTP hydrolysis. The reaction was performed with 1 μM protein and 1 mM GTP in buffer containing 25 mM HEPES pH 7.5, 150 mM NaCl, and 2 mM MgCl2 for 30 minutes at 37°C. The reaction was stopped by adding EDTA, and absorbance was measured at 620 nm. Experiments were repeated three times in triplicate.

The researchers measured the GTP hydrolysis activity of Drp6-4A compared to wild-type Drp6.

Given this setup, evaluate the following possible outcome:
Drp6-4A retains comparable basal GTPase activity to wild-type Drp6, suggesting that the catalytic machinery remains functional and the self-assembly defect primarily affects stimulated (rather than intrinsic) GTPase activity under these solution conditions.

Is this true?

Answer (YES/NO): NO